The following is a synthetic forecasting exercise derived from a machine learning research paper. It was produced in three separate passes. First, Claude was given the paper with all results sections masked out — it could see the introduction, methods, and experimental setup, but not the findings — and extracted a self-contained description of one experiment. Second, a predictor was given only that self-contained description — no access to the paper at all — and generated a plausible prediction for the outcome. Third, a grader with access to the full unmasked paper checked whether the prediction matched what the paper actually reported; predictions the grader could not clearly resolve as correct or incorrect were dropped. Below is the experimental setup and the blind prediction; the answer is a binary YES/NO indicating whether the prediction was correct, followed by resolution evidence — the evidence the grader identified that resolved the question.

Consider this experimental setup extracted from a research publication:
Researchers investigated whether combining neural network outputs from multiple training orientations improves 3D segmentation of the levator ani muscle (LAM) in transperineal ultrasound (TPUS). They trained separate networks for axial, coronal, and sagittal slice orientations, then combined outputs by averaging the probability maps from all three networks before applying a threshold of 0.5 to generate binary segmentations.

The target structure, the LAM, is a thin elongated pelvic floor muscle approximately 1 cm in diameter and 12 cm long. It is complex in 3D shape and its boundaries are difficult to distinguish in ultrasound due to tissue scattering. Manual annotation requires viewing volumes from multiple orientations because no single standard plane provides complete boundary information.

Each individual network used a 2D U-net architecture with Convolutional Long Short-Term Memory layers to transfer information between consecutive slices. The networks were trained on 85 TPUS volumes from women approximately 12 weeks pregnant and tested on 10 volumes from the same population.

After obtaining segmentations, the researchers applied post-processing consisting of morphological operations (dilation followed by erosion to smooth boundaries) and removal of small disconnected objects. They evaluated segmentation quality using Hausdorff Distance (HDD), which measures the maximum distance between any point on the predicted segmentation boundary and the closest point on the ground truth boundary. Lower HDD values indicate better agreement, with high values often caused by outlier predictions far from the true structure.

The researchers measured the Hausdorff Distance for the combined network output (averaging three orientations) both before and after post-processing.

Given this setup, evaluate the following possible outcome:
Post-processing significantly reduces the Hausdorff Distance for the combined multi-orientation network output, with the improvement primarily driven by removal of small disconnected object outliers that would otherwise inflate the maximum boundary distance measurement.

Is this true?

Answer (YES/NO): NO